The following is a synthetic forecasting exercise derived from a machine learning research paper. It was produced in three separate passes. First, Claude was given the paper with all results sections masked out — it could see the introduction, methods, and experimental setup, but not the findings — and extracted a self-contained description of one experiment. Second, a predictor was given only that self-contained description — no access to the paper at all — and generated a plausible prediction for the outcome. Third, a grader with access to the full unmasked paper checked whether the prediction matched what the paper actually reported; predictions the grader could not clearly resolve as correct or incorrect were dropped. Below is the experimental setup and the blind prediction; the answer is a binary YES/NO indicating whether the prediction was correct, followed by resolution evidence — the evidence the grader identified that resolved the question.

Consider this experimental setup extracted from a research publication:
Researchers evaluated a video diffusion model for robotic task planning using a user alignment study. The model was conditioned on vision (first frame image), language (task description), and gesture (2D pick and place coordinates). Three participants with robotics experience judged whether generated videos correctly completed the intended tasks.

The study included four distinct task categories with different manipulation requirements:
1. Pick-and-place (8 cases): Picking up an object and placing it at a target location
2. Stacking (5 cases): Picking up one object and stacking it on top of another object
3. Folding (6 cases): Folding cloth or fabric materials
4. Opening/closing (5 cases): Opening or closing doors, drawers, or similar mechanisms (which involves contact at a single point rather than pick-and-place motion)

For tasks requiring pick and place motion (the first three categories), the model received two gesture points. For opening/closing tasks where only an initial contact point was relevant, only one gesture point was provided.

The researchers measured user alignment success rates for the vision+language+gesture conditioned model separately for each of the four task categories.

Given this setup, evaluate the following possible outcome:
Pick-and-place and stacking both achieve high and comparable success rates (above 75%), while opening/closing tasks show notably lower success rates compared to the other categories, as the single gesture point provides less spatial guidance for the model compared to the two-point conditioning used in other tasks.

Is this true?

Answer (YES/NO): NO